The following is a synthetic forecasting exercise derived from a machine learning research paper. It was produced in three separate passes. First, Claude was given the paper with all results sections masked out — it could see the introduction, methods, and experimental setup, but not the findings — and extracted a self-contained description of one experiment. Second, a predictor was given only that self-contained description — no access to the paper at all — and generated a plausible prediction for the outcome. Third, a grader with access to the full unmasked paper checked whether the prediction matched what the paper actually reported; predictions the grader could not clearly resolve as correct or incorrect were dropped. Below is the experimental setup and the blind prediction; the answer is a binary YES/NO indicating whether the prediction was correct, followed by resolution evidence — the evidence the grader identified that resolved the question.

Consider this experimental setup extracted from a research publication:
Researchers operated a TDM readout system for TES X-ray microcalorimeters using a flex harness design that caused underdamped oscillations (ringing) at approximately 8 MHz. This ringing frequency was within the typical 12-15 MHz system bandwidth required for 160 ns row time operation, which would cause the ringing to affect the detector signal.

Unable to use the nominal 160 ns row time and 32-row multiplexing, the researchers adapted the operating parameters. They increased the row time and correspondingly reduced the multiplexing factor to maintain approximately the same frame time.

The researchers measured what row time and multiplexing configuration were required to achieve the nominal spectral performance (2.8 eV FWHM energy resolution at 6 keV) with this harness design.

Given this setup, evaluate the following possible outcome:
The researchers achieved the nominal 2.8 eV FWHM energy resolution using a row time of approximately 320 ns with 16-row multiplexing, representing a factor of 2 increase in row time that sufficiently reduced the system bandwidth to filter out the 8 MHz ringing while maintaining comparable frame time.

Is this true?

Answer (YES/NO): NO